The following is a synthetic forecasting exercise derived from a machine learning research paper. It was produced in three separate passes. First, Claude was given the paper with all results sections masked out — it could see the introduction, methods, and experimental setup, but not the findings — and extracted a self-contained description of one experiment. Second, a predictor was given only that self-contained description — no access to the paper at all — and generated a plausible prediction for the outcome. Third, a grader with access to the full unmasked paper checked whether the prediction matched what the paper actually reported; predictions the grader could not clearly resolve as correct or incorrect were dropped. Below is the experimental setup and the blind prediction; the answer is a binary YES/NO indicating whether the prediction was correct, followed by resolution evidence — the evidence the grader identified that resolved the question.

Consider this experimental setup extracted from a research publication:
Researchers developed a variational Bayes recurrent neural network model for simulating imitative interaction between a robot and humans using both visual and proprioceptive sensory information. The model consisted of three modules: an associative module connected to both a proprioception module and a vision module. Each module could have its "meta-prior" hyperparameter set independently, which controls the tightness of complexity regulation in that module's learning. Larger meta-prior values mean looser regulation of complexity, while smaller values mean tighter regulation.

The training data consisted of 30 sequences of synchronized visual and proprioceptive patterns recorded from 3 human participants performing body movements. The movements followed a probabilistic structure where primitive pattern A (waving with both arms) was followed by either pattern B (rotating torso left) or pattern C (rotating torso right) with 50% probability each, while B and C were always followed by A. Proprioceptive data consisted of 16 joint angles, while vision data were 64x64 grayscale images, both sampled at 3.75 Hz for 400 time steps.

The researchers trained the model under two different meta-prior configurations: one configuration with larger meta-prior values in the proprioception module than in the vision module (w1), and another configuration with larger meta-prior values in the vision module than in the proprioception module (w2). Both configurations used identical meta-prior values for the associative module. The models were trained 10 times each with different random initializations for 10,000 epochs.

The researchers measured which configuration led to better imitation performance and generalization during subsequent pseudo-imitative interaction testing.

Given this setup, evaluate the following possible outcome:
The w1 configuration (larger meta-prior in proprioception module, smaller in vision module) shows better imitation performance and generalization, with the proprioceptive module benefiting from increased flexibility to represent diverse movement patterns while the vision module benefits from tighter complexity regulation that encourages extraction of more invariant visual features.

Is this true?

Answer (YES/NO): NO